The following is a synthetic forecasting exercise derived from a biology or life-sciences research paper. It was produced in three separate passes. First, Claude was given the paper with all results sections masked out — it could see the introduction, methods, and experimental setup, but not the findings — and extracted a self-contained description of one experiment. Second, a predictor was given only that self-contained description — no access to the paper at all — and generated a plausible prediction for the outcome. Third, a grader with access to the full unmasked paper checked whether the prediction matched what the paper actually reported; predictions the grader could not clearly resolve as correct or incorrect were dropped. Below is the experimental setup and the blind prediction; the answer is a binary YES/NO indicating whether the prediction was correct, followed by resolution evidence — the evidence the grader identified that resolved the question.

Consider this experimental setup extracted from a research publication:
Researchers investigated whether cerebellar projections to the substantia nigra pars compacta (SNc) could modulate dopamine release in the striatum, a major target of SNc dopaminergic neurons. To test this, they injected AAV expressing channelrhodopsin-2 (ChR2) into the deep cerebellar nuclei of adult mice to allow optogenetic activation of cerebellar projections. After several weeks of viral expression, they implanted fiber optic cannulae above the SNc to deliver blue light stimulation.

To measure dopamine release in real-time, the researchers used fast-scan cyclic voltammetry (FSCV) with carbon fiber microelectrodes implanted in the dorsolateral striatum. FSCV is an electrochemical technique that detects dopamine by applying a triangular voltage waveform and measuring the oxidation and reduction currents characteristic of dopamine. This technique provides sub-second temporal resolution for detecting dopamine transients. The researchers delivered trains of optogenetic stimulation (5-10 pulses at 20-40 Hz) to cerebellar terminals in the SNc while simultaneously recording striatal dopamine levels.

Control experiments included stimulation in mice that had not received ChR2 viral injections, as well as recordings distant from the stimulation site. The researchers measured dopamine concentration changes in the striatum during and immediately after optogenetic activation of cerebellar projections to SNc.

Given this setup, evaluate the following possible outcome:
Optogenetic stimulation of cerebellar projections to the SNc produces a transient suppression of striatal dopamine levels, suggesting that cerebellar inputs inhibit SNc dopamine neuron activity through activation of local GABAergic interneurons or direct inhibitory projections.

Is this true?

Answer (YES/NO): NO